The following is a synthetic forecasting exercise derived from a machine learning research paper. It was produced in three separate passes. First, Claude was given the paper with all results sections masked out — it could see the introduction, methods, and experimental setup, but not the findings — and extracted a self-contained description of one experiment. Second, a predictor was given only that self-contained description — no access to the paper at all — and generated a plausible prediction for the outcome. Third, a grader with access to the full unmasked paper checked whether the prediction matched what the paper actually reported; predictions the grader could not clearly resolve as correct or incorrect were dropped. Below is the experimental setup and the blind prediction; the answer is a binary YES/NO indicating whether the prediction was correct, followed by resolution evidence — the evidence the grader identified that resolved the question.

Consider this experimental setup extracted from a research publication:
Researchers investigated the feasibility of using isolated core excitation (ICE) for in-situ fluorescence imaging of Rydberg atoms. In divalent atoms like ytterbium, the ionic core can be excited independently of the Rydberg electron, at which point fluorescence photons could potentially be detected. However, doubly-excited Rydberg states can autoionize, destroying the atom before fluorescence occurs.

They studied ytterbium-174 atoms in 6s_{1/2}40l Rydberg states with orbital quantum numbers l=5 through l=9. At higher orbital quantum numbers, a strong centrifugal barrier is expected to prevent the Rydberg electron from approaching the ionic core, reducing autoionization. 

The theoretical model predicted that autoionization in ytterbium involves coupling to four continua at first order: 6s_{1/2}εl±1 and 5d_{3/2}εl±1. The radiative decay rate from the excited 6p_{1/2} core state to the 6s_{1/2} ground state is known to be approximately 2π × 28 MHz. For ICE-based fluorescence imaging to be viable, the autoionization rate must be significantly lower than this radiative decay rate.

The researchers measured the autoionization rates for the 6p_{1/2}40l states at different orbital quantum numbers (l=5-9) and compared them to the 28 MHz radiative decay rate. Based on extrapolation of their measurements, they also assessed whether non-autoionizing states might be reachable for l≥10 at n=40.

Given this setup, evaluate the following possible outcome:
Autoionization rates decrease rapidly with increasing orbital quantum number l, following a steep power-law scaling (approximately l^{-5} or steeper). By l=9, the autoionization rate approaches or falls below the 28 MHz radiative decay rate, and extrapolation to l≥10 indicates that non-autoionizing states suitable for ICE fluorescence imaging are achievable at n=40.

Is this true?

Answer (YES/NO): NO